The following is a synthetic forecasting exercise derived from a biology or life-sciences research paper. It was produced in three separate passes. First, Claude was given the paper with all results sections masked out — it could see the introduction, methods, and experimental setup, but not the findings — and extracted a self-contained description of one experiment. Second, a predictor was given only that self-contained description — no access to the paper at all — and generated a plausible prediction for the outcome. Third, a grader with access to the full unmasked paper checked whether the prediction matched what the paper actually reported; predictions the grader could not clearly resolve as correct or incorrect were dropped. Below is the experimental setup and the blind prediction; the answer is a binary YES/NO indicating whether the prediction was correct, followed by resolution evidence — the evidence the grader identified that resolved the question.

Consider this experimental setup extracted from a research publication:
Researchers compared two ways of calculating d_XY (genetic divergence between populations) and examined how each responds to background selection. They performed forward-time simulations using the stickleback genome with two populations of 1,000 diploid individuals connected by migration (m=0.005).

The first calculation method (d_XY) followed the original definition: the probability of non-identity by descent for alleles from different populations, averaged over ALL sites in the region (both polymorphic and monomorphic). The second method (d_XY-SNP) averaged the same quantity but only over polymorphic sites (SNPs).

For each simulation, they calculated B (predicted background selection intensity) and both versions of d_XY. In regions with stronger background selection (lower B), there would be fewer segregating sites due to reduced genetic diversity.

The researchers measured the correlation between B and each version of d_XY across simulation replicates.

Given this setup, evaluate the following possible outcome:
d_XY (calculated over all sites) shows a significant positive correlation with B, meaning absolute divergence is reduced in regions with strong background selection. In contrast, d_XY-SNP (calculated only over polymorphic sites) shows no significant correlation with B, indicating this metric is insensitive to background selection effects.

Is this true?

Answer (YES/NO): NO